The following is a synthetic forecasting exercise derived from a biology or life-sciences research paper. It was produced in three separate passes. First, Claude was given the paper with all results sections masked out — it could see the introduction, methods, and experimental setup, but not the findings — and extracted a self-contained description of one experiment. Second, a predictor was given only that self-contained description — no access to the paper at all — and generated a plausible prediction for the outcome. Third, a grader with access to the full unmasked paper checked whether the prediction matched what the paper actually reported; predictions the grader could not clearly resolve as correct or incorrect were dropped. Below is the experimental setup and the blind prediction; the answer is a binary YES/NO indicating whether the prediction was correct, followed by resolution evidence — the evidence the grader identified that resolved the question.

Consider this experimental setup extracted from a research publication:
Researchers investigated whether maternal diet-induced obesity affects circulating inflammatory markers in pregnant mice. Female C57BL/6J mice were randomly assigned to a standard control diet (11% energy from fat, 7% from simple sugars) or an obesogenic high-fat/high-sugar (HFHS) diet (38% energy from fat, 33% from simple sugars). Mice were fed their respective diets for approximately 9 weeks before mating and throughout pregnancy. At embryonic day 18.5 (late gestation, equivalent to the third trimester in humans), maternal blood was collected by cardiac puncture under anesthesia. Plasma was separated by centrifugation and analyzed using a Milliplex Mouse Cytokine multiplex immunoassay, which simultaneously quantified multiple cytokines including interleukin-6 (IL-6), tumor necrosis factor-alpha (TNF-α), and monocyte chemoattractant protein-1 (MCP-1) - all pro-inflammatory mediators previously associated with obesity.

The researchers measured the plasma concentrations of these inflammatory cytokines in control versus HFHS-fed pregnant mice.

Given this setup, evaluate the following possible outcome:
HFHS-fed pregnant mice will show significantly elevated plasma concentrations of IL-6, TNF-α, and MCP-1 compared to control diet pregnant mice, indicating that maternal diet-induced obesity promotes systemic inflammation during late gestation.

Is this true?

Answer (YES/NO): NO